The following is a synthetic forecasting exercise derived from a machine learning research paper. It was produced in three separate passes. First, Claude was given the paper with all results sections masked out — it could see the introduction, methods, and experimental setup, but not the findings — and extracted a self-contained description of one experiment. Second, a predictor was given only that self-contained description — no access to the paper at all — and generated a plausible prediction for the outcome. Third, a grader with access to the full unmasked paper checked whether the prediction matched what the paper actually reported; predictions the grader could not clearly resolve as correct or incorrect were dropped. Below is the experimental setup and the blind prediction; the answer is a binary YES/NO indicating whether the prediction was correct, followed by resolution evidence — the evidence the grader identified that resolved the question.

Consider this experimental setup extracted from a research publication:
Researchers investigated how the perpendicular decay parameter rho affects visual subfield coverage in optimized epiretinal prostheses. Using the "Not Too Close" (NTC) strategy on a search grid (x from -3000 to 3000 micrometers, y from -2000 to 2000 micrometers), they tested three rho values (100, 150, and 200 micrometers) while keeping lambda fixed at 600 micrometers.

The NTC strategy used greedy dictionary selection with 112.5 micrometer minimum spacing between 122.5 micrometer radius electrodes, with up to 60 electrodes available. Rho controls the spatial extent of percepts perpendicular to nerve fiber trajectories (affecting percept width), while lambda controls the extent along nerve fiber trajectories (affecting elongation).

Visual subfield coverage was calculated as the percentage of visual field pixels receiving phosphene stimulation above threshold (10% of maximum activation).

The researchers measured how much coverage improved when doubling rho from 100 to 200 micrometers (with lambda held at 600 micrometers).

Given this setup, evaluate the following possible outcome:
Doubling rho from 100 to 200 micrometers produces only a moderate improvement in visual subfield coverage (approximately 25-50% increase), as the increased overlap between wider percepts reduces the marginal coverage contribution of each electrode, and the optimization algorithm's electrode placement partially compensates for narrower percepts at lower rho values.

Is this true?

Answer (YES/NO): NO